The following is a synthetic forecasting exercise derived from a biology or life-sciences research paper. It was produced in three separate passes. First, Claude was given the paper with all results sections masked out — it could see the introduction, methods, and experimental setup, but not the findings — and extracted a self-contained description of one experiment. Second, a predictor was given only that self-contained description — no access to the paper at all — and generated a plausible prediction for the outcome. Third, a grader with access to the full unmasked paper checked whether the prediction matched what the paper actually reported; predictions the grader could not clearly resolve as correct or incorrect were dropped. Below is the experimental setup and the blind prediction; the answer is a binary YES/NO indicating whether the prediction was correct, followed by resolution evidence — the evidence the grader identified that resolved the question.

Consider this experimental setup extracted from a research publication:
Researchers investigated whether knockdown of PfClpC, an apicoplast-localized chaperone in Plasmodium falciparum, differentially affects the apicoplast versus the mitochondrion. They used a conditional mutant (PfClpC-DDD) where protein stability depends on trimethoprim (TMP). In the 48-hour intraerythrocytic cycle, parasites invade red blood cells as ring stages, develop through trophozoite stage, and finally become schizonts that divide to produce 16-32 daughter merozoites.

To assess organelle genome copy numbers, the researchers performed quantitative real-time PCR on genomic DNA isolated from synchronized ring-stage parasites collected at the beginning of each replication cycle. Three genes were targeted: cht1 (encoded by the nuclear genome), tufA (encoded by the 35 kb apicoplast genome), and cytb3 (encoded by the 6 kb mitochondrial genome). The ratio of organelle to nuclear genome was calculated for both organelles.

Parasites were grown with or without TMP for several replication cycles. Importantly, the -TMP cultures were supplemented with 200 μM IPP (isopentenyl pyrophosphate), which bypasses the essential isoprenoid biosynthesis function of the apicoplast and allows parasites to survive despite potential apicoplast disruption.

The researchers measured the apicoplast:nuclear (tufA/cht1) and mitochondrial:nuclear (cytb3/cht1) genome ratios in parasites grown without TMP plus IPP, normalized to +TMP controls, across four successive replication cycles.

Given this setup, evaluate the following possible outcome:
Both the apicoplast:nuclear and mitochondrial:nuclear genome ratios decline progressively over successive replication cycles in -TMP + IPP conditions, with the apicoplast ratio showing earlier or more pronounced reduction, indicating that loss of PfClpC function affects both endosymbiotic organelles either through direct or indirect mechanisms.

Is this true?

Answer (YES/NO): NO